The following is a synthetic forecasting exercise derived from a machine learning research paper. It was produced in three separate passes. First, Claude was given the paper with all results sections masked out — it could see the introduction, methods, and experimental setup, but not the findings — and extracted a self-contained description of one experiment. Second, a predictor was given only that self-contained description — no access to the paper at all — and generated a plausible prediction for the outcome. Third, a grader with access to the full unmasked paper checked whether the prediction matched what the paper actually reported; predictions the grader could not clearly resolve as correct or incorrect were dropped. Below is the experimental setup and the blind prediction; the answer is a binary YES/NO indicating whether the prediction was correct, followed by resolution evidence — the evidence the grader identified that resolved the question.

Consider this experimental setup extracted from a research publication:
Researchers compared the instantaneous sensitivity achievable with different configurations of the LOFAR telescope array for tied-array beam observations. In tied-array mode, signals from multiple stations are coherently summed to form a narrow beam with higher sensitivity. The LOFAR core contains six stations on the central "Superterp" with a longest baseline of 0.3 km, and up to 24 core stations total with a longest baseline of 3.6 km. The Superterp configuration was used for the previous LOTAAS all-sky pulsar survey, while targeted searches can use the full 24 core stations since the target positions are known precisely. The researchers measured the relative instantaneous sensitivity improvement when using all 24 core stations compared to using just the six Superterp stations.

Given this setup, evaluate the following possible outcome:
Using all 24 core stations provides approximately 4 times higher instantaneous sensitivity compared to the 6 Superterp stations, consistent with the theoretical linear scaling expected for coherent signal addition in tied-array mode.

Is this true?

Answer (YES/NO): YES